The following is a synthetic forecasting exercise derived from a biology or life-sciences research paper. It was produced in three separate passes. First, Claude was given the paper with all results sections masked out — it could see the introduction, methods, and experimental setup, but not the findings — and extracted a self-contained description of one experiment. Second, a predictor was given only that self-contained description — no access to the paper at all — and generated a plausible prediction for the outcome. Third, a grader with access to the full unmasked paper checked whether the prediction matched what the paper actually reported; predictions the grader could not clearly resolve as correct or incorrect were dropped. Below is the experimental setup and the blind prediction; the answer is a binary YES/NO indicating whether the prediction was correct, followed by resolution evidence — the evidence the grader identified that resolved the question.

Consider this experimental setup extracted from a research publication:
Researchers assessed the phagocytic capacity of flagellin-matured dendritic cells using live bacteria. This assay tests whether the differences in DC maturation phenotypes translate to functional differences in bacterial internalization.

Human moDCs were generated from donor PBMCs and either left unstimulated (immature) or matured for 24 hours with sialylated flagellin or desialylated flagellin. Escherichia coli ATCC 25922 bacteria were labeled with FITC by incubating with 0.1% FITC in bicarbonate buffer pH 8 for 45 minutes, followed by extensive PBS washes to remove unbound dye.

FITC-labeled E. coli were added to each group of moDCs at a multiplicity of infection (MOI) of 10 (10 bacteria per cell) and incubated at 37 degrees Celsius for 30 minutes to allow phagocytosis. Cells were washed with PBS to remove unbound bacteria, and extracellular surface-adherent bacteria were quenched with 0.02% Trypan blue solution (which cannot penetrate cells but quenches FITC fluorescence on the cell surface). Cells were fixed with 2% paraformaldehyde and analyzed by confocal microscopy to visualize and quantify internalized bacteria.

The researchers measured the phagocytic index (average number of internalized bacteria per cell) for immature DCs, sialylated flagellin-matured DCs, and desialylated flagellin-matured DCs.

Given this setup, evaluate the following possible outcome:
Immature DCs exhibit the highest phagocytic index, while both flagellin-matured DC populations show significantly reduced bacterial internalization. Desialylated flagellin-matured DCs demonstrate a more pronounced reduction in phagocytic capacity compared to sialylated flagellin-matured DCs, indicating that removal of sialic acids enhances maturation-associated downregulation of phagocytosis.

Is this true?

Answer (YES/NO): YES